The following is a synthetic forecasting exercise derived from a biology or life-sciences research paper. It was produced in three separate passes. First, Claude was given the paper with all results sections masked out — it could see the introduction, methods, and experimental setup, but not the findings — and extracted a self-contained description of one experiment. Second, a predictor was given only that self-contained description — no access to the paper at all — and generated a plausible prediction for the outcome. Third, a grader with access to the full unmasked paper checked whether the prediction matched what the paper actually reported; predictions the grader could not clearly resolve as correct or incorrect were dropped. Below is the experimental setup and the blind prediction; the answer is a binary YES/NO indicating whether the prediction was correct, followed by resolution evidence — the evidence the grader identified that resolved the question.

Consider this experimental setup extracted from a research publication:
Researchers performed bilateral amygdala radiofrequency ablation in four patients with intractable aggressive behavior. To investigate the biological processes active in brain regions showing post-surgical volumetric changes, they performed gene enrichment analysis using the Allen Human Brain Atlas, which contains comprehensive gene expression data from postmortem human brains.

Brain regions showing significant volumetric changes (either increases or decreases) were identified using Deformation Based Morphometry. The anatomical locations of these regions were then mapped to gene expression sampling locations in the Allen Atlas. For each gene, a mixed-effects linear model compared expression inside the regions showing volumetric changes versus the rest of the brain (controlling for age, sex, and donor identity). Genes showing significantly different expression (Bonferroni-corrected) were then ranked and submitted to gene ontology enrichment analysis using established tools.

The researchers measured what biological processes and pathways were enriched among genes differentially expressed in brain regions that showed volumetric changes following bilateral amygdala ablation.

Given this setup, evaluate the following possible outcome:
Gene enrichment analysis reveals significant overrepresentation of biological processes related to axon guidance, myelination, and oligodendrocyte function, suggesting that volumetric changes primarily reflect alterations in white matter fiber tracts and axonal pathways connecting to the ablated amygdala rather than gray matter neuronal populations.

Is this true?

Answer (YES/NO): NO